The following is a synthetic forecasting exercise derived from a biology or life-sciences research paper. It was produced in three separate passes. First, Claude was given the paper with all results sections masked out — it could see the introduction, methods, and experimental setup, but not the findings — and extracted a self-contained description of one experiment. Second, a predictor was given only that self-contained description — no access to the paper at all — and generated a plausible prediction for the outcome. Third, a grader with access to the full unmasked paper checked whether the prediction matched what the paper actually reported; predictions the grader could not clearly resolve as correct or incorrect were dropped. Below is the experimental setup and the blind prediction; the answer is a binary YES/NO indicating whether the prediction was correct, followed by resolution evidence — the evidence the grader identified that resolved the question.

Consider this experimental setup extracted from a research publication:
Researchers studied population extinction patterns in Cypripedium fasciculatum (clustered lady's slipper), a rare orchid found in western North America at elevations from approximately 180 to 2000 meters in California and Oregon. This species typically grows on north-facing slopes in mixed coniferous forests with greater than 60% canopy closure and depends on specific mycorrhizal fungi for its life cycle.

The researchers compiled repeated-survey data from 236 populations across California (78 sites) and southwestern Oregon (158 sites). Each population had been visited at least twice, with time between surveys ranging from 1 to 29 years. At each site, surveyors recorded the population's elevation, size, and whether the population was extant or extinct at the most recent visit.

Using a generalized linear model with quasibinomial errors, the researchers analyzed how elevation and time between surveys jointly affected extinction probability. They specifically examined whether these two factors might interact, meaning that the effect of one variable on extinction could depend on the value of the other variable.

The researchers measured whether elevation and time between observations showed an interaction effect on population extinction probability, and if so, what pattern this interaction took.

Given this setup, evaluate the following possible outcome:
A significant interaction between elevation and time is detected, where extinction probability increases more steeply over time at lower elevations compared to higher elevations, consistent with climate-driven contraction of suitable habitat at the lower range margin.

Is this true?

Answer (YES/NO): YES